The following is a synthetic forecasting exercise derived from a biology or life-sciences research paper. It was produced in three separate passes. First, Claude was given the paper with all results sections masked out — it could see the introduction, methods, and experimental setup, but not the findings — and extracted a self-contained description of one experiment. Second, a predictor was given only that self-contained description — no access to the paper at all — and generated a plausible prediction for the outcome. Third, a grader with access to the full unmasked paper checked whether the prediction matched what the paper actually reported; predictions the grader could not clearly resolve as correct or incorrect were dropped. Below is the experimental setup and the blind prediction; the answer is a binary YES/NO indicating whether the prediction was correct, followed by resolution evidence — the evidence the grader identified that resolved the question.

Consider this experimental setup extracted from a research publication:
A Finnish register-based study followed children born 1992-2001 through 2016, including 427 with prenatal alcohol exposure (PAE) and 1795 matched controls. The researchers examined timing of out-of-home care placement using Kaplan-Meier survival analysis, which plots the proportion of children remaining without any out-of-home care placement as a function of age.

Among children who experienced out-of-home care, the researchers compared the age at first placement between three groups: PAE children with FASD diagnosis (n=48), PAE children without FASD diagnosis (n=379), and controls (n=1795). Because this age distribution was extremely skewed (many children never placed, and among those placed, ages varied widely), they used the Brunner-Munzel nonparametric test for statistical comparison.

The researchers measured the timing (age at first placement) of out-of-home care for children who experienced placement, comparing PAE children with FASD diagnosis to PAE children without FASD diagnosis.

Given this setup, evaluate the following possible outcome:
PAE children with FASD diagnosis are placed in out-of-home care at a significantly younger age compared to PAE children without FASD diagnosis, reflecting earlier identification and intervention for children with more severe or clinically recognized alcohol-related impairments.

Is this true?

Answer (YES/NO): YES